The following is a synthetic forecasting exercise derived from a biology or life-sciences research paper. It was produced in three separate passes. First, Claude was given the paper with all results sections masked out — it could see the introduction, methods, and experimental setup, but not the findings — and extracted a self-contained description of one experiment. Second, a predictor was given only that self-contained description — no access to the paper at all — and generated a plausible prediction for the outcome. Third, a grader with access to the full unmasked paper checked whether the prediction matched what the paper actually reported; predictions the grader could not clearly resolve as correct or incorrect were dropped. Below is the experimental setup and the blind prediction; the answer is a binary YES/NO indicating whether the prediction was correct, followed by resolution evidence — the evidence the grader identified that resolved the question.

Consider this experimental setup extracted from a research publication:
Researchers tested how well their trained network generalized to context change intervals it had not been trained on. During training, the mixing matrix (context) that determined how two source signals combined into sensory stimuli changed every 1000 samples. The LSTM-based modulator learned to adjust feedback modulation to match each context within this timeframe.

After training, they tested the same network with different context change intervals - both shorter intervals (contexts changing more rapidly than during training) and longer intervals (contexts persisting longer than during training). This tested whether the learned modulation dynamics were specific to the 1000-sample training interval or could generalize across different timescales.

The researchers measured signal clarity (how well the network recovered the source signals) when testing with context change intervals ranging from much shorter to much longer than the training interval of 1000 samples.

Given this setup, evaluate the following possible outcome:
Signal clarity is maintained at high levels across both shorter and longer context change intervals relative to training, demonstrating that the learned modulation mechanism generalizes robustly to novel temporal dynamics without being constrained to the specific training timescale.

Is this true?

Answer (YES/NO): YES